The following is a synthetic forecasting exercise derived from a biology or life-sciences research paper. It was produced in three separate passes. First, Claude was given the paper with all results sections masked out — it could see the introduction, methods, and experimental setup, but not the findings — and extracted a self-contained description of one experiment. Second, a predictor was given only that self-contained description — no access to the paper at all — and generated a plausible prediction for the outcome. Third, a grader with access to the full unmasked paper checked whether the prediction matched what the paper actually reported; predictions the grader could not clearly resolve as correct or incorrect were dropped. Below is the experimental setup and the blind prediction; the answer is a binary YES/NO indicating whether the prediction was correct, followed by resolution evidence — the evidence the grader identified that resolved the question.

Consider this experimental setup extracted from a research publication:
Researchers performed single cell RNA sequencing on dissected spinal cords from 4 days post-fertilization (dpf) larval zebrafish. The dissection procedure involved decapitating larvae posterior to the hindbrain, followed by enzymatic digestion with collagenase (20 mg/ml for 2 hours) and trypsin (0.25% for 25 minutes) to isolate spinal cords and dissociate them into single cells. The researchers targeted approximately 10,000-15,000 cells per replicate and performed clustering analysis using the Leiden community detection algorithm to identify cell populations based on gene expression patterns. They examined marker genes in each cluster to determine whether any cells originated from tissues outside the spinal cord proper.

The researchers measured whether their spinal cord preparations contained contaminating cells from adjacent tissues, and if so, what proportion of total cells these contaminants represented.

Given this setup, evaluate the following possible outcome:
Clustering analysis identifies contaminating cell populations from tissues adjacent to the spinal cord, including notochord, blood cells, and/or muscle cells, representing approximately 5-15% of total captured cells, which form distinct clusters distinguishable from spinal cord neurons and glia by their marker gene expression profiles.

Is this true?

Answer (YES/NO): NO